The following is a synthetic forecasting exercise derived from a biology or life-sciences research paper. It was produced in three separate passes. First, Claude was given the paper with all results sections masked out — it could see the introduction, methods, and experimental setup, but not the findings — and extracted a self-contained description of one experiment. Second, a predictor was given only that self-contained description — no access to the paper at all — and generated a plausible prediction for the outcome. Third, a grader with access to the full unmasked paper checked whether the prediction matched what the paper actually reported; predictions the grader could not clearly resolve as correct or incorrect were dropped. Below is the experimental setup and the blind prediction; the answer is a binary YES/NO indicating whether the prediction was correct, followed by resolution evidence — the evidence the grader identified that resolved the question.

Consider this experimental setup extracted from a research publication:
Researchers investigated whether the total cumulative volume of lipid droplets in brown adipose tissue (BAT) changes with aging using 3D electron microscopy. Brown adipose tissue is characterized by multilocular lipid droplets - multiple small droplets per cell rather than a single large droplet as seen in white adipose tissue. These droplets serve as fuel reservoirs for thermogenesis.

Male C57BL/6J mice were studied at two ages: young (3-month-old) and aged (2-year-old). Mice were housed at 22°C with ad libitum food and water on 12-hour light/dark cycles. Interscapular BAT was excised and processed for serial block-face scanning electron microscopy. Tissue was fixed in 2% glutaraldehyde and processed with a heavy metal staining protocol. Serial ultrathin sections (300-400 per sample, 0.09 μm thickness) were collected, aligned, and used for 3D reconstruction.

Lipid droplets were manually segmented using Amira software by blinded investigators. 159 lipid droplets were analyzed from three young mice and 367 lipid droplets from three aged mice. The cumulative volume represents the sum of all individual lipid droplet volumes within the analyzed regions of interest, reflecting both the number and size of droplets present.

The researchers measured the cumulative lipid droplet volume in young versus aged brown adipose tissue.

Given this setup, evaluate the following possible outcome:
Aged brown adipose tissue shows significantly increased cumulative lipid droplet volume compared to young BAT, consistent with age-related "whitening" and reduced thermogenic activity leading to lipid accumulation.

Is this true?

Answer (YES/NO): NO